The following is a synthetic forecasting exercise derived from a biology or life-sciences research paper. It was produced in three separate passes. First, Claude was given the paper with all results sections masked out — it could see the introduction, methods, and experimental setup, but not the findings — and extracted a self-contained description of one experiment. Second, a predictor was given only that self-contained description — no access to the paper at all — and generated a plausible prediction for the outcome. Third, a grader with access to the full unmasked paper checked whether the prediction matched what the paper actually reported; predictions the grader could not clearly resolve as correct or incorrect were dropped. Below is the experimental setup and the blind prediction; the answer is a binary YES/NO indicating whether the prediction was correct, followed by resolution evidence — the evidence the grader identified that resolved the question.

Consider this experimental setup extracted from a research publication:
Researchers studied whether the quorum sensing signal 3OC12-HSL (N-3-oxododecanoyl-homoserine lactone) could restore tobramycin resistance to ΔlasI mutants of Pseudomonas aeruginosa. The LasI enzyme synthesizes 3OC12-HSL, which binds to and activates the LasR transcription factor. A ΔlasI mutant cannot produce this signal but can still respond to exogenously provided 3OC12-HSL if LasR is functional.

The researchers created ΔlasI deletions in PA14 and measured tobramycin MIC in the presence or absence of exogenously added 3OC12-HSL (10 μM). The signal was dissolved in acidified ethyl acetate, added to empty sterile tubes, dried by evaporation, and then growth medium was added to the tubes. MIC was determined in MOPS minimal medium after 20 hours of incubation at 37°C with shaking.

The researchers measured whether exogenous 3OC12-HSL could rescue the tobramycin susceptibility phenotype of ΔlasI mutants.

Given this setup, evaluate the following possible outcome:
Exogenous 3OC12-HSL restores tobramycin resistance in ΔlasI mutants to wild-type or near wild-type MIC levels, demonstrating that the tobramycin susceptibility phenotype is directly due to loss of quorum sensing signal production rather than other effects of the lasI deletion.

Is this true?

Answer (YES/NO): NO